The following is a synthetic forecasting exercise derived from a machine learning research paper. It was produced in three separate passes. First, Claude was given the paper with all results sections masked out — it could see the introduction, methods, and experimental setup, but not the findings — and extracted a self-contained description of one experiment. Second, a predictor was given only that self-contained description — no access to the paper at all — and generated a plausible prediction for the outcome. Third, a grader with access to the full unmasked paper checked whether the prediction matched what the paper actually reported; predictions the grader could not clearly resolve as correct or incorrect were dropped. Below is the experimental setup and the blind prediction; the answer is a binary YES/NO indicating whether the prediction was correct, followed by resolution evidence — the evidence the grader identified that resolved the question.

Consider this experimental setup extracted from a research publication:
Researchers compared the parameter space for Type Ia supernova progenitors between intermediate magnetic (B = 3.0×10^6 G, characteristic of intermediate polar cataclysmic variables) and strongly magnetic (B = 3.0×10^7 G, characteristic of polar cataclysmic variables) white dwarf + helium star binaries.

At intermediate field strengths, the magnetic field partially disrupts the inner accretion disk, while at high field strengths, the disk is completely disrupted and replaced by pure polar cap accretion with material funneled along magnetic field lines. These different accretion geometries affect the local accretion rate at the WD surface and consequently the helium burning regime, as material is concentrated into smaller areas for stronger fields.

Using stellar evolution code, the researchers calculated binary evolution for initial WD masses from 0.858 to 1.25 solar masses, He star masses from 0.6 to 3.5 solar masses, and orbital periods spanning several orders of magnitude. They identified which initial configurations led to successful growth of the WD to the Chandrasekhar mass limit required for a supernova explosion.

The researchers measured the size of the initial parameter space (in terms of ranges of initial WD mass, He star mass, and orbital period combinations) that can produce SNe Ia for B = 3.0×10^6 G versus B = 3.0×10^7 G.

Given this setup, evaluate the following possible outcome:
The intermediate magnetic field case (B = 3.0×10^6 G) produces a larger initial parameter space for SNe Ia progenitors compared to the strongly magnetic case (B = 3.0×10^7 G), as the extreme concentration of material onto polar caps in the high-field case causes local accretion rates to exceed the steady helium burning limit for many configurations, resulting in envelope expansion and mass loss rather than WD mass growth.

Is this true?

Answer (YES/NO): YES